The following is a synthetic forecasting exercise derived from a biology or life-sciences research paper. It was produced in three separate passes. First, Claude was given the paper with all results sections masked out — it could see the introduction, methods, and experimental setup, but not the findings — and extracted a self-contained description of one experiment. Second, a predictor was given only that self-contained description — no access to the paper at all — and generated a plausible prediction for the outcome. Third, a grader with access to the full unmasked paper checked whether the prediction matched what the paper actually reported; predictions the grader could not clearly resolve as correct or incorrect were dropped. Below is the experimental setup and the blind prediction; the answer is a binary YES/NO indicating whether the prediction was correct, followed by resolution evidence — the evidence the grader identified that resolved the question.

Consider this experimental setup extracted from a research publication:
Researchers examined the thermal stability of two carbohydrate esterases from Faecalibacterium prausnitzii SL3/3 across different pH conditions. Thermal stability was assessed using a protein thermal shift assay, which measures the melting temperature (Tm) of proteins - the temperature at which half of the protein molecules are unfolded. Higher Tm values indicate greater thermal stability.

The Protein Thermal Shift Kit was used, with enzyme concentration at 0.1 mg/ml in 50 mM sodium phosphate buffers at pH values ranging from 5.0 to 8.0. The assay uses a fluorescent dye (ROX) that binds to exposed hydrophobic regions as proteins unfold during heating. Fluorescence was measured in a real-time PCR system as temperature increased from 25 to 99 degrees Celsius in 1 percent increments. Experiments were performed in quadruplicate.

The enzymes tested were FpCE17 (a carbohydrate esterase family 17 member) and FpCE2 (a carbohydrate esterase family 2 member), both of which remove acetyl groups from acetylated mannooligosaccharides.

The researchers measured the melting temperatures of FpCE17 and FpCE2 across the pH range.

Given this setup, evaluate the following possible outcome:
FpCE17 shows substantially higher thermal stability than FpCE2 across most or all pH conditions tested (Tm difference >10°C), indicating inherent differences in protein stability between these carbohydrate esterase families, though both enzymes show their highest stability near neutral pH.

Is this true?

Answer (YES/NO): NO